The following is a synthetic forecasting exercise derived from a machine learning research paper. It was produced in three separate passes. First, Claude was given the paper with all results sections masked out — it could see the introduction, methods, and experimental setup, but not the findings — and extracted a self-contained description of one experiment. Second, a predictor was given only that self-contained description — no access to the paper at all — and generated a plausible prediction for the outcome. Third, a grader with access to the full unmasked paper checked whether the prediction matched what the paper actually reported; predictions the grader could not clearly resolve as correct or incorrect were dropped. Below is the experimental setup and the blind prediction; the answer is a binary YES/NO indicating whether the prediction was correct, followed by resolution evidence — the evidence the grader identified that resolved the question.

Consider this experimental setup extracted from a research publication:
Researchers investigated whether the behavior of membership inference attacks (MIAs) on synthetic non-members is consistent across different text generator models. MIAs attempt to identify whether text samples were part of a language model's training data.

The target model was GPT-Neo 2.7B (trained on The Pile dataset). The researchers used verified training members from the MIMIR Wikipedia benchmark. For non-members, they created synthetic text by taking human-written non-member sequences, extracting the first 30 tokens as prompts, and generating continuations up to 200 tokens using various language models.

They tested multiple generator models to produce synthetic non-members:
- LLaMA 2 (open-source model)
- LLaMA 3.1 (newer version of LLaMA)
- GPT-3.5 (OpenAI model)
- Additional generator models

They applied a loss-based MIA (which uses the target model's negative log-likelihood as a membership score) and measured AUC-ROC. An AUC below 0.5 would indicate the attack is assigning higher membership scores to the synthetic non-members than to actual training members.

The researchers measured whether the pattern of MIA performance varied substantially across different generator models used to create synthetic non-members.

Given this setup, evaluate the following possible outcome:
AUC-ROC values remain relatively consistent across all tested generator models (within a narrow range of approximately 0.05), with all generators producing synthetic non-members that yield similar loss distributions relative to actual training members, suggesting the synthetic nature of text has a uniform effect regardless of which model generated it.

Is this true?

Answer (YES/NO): NO